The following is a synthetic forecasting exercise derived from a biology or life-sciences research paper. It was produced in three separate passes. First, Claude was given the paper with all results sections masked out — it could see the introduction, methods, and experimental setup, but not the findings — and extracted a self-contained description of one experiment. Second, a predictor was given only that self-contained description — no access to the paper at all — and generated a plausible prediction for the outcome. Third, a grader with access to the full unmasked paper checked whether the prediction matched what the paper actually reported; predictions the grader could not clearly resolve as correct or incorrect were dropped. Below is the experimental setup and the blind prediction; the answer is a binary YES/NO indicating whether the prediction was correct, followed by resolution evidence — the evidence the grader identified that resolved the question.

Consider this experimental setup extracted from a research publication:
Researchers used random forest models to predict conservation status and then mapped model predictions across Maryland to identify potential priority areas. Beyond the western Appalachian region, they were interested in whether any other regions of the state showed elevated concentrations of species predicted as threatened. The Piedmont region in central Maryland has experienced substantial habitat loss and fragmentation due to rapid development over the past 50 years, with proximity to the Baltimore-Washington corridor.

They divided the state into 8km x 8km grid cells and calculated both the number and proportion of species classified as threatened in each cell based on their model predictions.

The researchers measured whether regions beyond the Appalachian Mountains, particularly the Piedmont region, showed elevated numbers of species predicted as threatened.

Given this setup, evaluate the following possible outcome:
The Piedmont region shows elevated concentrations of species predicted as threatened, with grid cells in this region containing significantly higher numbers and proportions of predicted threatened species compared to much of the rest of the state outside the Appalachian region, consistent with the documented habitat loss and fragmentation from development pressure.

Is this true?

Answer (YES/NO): NO